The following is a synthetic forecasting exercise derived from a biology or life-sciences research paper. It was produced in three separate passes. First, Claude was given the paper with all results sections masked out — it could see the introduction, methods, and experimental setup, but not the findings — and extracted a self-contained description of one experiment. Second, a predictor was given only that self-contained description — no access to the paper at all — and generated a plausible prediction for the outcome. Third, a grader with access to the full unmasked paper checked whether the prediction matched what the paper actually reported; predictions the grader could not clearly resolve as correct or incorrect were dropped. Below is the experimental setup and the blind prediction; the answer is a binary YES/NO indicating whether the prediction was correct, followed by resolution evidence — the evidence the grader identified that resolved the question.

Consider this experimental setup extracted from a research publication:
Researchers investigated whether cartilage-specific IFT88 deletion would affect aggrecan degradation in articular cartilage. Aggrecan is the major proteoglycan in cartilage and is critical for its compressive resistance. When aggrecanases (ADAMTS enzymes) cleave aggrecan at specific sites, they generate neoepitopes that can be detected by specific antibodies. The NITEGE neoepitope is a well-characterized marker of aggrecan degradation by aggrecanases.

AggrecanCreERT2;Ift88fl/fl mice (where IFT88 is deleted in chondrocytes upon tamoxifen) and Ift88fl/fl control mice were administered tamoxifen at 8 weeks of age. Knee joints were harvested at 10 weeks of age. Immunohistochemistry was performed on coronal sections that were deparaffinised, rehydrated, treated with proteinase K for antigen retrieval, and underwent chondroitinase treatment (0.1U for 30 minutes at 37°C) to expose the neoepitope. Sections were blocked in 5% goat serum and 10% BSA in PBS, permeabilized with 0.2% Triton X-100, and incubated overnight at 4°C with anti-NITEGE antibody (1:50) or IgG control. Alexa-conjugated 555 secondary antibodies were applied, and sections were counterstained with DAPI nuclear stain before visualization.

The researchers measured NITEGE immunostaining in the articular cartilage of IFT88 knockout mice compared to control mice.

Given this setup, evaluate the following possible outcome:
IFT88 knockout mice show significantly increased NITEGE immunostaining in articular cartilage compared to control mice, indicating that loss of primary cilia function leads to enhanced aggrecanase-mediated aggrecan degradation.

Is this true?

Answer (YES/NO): NO